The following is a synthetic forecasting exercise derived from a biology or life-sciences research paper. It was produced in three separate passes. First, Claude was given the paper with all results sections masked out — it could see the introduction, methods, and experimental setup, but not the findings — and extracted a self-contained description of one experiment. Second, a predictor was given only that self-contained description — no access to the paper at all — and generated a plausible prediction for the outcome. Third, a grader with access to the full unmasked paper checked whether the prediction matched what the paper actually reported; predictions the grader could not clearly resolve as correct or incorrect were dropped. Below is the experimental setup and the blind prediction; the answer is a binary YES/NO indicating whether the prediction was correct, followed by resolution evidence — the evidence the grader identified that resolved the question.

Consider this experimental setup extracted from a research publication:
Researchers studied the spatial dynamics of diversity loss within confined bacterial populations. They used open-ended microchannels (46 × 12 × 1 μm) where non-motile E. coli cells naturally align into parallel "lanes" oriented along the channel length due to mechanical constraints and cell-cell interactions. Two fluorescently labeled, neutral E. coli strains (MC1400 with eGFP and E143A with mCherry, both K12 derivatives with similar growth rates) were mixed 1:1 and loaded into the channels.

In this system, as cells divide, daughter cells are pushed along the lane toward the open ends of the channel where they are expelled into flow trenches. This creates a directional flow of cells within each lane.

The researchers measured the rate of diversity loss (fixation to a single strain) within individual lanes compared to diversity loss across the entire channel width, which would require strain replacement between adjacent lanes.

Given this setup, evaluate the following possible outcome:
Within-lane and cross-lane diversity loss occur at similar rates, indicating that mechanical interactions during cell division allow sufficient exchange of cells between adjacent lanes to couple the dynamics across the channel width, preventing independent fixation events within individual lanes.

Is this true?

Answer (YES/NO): NO